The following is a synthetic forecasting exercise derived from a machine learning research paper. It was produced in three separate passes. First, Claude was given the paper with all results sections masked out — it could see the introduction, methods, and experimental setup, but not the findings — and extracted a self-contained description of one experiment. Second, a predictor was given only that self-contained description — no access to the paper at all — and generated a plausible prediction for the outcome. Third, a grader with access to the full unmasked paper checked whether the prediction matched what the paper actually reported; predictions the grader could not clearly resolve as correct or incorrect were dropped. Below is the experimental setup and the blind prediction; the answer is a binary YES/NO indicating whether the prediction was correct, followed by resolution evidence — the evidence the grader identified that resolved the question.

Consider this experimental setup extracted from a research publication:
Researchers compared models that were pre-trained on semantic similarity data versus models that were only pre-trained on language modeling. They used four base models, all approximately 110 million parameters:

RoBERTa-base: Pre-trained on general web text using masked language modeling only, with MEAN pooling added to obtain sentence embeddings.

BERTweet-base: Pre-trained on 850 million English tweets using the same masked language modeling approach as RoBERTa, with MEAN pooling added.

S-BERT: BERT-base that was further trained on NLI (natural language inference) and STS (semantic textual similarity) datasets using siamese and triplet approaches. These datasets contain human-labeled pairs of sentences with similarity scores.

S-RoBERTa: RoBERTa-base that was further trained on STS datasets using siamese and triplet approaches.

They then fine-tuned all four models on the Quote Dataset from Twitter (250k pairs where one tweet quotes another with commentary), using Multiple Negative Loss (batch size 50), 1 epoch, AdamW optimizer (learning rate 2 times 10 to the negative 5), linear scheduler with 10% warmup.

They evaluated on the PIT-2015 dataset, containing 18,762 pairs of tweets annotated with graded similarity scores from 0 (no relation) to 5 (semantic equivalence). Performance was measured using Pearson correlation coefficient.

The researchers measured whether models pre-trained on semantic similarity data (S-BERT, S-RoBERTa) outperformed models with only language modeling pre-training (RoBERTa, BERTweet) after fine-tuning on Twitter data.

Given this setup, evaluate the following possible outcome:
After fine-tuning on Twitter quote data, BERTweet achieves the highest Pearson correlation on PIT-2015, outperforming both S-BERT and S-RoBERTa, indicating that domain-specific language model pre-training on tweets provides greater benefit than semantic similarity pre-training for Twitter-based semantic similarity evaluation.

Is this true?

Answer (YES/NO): YES